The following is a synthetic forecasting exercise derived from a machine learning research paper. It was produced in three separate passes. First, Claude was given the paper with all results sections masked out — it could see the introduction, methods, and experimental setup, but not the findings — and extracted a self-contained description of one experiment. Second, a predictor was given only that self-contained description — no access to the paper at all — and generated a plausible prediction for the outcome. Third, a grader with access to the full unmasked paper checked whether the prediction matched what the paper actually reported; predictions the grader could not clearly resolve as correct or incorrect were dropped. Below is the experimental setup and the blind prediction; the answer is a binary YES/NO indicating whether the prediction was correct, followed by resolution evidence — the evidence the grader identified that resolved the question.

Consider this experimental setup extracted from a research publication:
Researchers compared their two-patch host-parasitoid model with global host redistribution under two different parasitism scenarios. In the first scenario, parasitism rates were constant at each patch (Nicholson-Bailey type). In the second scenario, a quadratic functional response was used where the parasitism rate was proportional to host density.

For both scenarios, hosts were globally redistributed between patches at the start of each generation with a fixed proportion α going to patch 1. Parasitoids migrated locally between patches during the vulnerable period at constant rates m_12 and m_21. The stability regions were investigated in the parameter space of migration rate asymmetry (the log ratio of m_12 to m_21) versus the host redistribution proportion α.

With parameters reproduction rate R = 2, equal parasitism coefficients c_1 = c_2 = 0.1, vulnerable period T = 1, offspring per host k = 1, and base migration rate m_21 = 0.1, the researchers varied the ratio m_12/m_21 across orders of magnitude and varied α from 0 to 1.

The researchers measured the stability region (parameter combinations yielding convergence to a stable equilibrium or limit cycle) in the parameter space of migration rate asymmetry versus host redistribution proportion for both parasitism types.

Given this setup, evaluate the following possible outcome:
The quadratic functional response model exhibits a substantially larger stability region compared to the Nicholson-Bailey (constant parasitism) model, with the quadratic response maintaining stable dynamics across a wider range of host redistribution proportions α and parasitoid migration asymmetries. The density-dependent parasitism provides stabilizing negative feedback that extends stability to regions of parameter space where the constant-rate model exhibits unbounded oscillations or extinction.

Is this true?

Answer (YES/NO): YES